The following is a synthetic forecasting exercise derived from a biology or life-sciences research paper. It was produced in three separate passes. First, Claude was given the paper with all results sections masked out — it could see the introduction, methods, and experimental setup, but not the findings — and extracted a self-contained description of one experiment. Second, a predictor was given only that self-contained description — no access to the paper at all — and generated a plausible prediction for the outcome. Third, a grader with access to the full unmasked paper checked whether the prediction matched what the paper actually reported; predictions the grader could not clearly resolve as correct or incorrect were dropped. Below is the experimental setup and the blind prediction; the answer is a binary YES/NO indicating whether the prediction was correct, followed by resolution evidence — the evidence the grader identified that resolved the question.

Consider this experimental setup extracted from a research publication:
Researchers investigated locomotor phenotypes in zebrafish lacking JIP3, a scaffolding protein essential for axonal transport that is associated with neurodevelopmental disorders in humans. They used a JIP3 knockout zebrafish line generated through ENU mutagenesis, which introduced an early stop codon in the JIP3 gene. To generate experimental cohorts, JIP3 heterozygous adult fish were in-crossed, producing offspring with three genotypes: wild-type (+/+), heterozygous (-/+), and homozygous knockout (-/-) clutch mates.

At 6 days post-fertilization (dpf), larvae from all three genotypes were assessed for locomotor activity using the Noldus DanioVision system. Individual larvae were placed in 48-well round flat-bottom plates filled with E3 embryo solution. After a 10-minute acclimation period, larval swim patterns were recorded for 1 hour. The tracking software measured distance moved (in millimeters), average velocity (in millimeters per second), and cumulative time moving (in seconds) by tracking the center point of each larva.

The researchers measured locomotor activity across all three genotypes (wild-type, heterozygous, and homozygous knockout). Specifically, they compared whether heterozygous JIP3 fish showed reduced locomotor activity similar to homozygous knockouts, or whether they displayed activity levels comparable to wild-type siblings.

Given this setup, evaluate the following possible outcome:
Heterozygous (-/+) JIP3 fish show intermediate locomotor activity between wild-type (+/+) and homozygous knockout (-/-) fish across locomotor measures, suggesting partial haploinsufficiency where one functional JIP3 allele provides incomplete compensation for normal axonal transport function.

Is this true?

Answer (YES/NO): NO